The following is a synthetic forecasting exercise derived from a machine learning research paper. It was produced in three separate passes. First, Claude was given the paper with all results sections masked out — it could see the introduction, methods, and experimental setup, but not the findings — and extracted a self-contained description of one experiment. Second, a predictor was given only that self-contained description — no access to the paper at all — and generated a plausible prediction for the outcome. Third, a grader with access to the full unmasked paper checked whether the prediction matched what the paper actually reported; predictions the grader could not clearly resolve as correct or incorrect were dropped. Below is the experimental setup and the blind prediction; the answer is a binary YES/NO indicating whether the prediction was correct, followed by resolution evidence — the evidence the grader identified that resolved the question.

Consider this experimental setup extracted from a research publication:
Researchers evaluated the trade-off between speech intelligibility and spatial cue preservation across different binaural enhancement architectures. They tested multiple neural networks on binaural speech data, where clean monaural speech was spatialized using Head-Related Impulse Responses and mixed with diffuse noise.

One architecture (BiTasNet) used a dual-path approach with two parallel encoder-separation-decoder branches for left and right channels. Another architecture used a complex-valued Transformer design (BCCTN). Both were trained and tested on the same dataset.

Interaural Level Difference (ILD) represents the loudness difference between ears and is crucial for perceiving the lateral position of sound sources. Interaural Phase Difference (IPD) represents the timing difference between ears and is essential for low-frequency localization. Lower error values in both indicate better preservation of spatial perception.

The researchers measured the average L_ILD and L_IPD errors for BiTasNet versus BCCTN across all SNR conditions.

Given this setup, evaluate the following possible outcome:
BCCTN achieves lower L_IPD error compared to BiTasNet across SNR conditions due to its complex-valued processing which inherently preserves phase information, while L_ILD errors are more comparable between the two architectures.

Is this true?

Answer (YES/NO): NO